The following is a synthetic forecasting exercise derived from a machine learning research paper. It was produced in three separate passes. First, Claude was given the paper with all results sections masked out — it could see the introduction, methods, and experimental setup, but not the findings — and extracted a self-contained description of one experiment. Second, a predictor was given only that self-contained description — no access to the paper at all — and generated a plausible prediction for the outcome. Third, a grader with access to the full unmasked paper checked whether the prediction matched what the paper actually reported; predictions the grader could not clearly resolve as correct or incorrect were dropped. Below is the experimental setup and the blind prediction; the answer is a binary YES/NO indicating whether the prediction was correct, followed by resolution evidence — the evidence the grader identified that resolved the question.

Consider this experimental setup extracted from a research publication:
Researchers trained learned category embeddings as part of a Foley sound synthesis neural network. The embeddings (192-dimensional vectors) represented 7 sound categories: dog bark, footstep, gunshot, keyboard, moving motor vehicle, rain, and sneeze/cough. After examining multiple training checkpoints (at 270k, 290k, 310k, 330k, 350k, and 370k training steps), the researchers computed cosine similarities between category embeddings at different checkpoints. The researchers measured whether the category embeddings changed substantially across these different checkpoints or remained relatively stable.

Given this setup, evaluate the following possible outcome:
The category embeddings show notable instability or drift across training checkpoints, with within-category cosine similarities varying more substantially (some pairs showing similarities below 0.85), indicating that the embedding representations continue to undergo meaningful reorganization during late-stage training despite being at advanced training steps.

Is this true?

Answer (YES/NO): NO